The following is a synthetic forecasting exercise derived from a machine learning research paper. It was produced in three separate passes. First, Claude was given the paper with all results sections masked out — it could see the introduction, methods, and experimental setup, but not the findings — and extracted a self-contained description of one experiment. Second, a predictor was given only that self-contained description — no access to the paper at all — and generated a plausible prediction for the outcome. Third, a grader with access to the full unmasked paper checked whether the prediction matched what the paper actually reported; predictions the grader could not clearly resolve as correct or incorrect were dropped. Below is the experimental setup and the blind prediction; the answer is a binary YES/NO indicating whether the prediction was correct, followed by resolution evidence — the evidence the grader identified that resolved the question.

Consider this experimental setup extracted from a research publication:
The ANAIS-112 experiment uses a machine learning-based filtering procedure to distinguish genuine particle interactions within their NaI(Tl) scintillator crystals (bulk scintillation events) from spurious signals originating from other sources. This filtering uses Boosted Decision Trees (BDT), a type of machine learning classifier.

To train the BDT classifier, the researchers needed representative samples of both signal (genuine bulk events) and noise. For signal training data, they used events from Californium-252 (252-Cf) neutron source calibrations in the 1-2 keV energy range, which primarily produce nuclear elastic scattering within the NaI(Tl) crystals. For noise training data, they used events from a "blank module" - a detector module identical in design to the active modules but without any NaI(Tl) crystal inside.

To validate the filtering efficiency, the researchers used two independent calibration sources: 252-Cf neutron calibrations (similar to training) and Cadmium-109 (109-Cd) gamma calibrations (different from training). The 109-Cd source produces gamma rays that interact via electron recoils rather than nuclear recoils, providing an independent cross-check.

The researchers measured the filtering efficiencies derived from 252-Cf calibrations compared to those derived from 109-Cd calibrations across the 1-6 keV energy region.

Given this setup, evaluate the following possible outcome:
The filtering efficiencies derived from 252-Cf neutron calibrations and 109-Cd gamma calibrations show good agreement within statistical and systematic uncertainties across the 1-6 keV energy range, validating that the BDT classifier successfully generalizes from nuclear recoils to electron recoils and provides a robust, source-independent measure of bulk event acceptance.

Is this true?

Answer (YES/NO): YES